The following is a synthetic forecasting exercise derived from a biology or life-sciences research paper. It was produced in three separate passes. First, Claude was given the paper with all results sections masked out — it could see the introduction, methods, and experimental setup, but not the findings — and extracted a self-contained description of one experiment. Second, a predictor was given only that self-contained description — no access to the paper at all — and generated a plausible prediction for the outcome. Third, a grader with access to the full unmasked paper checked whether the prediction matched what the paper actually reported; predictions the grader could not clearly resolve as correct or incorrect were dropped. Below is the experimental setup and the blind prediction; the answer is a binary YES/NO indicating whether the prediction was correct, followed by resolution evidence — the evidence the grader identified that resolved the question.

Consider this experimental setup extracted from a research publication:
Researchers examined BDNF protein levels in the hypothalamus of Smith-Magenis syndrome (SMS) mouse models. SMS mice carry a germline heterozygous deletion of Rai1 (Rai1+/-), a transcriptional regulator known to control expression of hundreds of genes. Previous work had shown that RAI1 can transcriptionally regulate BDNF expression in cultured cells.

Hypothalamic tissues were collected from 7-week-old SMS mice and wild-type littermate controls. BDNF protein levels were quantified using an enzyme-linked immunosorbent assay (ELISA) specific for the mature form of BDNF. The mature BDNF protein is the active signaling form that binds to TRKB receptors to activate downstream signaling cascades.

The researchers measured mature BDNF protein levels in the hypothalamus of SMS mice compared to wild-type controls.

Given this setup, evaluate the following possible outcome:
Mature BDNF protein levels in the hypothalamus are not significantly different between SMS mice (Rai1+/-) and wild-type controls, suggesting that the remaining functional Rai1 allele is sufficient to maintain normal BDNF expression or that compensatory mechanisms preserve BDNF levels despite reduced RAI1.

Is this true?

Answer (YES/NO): NO